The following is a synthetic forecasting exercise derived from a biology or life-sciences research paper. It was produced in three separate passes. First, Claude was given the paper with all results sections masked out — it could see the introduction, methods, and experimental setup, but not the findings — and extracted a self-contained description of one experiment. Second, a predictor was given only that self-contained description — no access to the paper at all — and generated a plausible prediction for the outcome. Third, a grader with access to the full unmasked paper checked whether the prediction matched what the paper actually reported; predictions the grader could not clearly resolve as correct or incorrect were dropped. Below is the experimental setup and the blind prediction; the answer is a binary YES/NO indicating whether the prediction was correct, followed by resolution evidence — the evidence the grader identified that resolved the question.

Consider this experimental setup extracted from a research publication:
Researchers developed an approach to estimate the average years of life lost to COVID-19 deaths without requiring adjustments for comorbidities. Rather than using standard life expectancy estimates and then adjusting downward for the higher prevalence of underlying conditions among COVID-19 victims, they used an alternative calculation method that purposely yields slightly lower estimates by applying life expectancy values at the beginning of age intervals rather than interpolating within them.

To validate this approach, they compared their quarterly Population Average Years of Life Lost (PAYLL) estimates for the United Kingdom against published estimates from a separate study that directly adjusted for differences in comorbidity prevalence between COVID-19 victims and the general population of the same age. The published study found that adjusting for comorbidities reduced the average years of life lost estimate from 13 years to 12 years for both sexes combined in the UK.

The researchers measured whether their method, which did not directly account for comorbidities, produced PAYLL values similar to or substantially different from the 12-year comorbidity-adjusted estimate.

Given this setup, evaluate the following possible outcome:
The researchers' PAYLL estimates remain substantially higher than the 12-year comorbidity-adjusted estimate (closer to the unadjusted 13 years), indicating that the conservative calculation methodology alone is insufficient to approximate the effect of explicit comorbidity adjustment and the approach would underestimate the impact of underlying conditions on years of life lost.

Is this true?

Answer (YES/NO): NO